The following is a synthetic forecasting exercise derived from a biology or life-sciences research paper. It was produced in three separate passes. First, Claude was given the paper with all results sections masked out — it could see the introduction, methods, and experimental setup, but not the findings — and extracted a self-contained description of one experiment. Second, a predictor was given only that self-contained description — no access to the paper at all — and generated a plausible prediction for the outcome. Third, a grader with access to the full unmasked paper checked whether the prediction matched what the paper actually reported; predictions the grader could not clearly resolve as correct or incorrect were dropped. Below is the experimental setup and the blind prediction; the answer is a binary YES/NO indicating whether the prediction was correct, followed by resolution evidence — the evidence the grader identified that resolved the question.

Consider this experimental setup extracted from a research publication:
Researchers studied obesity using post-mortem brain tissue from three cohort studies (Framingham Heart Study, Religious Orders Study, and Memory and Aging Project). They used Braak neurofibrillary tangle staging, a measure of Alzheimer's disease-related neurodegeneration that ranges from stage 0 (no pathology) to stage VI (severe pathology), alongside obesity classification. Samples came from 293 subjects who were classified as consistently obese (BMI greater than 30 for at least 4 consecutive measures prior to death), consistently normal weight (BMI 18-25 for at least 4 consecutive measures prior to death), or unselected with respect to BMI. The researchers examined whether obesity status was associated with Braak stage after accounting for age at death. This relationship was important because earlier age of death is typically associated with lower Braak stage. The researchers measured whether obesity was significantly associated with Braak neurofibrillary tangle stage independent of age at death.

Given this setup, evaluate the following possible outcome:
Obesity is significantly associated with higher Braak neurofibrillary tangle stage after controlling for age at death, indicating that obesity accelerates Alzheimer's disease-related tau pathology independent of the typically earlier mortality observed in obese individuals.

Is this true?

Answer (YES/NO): NO